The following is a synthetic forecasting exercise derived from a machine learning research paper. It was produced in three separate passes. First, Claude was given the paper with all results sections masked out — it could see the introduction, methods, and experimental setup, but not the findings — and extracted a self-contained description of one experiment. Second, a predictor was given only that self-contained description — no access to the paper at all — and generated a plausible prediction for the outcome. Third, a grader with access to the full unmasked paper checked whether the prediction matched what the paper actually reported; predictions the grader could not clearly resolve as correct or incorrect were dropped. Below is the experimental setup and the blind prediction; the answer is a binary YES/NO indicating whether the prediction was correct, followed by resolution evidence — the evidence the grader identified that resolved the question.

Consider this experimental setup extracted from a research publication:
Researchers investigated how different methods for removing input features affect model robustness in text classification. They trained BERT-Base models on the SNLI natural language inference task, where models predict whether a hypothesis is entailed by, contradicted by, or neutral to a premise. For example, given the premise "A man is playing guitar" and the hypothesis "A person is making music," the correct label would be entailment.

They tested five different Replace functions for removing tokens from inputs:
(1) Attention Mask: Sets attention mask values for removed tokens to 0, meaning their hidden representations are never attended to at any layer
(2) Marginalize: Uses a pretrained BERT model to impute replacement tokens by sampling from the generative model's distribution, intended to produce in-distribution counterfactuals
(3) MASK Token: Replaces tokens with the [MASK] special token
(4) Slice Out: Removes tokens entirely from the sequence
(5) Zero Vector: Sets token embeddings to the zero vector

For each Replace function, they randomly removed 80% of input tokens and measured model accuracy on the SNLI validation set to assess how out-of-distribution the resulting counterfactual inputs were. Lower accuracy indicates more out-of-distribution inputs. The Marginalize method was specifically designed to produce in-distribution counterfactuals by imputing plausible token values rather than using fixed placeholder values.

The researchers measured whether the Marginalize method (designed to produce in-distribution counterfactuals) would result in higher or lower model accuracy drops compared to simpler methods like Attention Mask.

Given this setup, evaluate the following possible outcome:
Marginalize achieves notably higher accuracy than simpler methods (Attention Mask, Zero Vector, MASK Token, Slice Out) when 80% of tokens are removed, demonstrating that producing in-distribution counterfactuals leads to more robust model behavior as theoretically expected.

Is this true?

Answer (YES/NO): NO